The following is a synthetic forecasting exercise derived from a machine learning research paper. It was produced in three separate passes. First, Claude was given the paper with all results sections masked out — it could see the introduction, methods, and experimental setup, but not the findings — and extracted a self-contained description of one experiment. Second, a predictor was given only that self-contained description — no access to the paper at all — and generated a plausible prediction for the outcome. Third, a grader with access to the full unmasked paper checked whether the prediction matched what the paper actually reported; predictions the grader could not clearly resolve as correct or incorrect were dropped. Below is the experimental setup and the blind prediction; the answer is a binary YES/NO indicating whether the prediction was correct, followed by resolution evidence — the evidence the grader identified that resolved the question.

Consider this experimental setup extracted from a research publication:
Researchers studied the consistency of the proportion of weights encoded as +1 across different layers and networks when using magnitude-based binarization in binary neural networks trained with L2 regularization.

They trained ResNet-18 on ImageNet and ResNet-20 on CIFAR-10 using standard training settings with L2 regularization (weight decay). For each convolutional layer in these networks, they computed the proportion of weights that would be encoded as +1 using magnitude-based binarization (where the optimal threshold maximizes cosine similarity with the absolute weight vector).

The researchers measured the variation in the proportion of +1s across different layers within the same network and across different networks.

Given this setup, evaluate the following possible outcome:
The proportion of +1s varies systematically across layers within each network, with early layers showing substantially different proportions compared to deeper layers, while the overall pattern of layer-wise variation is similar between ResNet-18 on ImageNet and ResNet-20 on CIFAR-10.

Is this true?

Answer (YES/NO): NO